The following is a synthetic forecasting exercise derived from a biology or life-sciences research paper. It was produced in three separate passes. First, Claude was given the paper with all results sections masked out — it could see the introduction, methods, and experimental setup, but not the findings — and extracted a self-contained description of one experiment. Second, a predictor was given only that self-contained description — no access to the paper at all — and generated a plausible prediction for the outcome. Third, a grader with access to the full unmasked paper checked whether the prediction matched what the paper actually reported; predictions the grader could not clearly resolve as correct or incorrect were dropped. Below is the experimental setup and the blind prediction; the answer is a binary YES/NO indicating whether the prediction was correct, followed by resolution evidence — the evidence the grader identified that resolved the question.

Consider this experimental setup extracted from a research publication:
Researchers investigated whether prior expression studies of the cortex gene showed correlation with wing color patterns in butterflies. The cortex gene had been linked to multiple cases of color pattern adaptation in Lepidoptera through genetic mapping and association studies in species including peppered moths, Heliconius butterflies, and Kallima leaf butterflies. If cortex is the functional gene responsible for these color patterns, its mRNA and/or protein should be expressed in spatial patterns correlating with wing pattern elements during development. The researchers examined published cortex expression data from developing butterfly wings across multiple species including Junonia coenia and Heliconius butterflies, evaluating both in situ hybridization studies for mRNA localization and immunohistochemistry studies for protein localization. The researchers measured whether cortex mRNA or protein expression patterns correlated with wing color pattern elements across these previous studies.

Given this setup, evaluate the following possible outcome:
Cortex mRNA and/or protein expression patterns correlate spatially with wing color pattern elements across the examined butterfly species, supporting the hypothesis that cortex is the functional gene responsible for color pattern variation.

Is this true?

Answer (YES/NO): NO